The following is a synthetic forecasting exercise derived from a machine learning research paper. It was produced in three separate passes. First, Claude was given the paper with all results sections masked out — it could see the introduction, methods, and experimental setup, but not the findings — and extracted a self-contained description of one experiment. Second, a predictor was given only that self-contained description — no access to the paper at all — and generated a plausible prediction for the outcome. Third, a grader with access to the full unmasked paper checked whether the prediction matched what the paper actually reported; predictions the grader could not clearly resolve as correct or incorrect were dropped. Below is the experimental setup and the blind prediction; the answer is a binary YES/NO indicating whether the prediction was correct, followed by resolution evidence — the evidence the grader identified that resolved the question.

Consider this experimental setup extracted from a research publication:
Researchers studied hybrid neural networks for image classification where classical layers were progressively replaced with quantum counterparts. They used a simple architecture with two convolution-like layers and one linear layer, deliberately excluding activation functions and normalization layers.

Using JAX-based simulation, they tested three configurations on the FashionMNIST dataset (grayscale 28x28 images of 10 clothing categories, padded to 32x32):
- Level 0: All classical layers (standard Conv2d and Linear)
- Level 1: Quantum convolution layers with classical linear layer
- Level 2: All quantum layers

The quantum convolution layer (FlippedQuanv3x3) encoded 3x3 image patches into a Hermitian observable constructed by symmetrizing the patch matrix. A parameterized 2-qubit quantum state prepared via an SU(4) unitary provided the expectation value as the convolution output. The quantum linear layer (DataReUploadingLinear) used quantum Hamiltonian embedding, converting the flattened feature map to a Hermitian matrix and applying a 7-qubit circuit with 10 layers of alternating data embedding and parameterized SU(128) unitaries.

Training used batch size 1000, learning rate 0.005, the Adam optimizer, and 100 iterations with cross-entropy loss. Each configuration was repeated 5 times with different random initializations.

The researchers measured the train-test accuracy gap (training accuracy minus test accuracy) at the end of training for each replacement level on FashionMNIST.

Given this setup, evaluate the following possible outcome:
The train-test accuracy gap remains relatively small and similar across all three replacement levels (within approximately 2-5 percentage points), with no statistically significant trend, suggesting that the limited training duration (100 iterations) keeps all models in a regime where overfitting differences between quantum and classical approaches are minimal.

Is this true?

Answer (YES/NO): NO